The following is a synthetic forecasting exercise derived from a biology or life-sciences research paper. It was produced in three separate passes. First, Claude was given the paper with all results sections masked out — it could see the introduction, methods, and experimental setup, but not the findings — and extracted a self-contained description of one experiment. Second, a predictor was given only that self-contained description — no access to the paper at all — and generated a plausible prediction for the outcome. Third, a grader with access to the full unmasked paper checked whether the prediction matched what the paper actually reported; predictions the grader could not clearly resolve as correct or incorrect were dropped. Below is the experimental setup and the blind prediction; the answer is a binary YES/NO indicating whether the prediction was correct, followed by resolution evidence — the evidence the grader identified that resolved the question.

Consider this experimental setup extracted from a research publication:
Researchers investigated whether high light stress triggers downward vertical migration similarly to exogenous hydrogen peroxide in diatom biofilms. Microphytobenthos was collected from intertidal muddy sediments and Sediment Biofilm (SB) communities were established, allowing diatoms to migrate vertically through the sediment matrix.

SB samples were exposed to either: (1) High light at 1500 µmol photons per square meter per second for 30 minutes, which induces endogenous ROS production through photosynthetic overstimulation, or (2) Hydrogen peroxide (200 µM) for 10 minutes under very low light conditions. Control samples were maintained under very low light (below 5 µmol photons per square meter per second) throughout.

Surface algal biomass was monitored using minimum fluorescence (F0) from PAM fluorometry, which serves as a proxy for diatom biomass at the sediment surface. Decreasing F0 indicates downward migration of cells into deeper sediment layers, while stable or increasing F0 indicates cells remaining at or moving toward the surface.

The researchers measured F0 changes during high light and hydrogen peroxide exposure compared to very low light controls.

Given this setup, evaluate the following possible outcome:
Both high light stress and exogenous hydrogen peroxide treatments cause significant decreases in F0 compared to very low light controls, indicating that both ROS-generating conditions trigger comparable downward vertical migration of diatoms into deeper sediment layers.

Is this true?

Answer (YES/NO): NO